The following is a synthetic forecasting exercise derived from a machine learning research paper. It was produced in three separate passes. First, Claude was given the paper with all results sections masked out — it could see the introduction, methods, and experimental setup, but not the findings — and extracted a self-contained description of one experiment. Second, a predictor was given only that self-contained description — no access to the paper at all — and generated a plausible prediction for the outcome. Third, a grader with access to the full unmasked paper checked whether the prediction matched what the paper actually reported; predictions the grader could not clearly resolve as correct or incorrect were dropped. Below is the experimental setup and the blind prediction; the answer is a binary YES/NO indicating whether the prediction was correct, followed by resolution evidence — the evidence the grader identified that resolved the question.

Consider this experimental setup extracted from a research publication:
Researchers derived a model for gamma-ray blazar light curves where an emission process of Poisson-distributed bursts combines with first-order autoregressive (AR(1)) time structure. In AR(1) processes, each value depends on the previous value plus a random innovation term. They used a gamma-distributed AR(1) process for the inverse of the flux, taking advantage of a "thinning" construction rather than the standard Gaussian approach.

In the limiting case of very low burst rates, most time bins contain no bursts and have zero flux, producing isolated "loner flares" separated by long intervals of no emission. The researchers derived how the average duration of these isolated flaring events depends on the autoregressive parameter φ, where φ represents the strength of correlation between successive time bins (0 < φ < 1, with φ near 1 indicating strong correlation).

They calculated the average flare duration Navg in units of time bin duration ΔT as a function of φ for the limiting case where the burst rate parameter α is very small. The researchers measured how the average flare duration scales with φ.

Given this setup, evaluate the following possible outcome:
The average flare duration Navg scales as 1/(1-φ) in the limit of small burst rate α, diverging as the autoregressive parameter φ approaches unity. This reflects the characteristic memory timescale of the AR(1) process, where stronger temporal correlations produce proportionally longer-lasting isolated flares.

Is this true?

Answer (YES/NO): NO